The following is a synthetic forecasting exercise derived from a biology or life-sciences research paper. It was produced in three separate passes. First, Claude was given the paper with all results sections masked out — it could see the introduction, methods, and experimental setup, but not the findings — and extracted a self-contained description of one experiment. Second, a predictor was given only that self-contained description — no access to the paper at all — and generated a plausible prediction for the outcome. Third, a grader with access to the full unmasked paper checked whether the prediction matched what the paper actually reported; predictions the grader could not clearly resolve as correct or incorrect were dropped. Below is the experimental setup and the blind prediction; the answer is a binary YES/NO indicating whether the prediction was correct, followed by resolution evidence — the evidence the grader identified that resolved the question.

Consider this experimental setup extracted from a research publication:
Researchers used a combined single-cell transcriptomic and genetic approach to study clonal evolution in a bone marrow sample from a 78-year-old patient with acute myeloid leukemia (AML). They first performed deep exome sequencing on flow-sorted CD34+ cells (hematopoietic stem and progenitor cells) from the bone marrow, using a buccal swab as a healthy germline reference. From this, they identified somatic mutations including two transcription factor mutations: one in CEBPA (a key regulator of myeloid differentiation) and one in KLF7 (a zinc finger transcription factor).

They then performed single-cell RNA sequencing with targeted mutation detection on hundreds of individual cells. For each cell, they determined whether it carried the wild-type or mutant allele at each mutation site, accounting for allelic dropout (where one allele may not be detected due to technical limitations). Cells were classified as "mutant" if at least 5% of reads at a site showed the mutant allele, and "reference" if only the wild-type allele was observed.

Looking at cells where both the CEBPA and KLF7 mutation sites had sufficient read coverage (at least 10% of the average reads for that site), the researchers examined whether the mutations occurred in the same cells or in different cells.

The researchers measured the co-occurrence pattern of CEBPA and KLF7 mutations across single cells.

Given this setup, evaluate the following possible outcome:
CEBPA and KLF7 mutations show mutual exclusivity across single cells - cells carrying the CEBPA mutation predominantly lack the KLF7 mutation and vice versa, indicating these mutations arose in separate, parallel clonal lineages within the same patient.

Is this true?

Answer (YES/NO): YES